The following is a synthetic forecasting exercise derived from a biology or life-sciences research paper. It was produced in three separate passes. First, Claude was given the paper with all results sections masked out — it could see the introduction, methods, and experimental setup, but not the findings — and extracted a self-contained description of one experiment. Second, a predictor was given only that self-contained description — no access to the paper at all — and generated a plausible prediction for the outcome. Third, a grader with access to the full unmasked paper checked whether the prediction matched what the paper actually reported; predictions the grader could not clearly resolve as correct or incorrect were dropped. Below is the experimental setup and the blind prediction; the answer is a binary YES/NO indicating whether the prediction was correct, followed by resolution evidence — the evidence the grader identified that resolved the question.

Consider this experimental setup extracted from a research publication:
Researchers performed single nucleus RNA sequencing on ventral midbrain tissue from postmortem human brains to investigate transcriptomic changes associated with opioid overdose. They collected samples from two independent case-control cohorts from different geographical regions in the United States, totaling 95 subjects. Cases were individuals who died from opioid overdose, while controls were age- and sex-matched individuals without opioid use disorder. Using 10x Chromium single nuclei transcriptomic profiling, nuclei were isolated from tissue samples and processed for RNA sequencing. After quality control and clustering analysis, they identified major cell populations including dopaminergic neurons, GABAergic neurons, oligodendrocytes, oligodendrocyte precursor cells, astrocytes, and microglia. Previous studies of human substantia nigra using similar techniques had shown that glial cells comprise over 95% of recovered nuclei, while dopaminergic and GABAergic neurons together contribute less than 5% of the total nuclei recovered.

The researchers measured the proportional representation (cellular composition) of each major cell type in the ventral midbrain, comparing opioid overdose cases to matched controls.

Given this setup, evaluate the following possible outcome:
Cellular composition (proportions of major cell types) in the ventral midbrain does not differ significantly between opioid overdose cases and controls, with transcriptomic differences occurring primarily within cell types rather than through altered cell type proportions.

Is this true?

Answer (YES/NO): YES